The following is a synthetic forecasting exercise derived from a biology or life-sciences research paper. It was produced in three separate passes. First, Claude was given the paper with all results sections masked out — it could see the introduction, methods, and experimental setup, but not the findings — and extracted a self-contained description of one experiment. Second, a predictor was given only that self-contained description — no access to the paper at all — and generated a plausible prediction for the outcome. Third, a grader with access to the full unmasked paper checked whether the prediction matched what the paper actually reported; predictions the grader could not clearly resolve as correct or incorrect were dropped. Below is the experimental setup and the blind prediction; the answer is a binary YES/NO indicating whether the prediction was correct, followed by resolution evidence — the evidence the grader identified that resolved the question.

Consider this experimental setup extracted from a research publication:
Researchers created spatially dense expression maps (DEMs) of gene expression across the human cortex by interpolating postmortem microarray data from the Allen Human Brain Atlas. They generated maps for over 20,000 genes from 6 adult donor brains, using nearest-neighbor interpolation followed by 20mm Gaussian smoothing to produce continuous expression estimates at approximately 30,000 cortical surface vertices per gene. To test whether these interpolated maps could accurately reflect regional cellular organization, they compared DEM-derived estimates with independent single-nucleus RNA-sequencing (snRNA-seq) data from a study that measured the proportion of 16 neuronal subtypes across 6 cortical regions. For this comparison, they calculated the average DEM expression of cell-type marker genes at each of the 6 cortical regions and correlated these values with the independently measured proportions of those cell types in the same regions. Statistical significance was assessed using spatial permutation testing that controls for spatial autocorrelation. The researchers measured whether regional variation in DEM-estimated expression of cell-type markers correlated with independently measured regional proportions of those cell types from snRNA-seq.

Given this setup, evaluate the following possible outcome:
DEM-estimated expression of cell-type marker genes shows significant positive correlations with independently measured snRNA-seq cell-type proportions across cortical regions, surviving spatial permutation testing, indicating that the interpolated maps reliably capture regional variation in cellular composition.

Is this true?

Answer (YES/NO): YES